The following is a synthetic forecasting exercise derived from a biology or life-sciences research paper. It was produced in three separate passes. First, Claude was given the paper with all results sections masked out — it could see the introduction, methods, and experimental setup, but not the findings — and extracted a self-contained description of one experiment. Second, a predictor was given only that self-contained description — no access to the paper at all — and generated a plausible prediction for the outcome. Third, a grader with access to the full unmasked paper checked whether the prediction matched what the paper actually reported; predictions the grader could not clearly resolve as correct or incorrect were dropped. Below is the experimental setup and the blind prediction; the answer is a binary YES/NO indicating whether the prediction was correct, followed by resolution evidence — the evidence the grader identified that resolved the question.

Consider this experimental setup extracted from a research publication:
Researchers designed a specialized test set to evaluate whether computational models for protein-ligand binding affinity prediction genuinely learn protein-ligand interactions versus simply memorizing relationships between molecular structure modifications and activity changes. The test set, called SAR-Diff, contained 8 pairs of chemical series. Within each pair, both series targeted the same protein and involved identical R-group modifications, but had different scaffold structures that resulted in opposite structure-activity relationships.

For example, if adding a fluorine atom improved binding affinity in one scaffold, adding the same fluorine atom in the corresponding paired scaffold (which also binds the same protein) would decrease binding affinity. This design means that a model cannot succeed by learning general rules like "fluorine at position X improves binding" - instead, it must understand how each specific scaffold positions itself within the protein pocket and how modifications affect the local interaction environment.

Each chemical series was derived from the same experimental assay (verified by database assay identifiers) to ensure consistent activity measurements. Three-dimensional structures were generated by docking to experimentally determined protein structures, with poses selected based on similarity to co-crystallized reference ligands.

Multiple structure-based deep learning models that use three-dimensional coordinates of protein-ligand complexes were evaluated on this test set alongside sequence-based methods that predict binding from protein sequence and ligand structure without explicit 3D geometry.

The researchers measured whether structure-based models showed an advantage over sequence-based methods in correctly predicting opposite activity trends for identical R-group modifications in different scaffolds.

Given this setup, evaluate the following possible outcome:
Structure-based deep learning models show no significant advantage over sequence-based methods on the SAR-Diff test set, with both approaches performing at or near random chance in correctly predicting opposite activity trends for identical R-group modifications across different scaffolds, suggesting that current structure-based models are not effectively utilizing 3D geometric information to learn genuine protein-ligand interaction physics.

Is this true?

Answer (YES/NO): NO